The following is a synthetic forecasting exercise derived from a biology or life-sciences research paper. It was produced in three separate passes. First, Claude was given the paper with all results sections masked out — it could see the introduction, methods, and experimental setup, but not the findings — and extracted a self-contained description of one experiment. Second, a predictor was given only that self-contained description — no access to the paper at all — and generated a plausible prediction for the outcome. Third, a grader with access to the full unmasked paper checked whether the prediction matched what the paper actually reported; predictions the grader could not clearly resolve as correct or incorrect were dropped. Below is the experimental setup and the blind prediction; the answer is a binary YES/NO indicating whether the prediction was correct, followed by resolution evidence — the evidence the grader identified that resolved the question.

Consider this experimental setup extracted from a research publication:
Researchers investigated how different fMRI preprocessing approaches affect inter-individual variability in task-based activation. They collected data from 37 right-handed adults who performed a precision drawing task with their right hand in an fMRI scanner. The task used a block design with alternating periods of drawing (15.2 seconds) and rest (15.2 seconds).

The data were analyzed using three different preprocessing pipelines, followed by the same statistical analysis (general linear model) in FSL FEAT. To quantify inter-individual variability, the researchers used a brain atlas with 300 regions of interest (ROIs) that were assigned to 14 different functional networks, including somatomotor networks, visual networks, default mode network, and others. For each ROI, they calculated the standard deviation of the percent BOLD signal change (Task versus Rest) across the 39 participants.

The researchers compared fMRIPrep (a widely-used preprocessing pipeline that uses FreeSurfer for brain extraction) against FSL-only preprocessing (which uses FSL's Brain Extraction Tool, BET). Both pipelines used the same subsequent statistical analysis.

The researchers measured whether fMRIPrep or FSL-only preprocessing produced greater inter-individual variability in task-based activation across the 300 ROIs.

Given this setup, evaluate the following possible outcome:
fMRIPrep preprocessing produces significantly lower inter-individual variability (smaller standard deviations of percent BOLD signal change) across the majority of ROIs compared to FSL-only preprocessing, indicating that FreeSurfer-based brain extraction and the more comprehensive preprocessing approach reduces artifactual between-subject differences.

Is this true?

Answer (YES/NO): NO